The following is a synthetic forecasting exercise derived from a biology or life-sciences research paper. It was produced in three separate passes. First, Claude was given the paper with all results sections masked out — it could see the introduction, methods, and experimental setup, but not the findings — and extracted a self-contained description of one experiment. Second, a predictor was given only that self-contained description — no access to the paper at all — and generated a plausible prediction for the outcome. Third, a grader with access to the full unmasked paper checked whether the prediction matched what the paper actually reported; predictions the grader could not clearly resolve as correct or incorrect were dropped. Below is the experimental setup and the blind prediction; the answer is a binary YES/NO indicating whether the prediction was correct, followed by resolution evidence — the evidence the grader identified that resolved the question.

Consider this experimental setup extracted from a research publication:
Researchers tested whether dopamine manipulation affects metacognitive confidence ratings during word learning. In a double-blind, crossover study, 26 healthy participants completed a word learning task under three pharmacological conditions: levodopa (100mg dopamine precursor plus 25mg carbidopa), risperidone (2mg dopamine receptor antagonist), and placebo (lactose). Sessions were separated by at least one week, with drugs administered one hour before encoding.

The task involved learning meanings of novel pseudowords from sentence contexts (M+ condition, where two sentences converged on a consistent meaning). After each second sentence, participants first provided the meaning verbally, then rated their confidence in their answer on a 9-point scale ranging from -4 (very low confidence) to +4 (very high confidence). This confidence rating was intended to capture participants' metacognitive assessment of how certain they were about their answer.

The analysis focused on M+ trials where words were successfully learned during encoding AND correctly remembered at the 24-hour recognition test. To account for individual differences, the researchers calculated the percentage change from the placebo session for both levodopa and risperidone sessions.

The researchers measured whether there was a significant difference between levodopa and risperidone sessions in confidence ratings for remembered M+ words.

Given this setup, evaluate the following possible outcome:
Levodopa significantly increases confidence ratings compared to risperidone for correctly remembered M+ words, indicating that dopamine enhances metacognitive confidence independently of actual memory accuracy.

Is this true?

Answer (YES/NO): NO